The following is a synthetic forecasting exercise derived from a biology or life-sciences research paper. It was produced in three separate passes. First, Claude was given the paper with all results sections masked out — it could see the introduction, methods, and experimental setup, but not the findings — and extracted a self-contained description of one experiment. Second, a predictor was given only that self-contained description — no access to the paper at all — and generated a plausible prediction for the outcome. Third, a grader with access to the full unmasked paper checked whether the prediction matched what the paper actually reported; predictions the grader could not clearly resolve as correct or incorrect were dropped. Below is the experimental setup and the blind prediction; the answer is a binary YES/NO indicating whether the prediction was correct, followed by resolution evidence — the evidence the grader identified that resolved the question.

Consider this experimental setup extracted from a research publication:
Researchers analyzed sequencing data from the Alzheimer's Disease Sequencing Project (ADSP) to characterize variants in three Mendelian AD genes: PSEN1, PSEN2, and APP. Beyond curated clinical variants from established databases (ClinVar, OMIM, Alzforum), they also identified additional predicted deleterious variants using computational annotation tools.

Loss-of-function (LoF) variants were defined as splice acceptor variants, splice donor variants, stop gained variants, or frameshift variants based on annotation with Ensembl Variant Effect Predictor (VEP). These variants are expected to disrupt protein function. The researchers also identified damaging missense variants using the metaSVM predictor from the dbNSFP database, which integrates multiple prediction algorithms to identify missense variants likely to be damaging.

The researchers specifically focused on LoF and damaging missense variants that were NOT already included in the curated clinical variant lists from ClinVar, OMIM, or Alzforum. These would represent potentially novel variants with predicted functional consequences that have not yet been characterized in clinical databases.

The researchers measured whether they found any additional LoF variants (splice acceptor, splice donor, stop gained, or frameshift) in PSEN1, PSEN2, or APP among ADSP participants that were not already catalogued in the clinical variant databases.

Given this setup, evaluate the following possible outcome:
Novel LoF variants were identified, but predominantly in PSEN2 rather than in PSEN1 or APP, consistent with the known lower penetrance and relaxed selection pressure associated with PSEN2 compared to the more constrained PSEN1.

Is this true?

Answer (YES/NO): NO